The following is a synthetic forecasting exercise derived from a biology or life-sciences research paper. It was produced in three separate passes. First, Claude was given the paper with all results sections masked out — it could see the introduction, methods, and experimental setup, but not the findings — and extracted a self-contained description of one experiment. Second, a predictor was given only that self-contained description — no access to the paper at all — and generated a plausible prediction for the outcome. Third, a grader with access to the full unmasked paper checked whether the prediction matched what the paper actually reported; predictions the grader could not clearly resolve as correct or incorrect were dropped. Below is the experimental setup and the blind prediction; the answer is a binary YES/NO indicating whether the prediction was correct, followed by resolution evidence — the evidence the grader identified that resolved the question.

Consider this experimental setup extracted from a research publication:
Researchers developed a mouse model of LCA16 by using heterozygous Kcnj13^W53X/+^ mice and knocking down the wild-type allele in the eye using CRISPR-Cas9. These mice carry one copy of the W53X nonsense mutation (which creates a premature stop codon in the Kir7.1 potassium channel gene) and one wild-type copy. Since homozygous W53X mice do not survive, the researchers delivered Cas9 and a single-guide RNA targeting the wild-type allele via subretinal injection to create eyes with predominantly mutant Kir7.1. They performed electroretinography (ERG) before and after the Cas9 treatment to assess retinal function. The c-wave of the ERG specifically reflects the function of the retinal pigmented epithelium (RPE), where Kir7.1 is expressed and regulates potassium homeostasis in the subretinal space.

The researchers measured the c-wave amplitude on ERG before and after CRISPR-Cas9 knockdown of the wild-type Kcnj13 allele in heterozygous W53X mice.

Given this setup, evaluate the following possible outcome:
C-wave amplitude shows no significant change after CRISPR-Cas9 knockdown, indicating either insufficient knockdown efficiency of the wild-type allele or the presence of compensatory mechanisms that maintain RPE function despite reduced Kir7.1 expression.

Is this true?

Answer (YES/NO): NO